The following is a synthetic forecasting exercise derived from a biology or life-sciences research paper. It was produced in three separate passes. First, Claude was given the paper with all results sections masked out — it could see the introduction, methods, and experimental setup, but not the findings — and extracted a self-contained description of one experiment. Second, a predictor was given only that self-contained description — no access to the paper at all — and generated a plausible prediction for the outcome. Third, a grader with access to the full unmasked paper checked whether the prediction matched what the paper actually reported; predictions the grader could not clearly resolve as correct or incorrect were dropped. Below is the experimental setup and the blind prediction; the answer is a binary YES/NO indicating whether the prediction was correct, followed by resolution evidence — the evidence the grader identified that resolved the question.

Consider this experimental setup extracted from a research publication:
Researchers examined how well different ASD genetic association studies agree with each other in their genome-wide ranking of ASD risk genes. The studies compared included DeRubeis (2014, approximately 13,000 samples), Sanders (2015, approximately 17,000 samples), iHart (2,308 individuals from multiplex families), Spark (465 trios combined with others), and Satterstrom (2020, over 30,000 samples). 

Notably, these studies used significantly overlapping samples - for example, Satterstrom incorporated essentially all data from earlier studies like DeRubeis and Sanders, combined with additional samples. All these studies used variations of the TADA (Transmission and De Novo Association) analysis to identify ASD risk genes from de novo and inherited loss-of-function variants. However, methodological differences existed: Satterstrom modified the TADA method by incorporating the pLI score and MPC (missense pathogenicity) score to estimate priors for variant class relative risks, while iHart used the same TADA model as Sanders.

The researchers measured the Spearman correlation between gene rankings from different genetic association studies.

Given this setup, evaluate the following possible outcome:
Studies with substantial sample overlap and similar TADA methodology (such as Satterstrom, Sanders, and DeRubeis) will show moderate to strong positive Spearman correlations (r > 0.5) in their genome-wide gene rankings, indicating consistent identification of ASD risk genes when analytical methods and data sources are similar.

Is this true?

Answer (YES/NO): NO